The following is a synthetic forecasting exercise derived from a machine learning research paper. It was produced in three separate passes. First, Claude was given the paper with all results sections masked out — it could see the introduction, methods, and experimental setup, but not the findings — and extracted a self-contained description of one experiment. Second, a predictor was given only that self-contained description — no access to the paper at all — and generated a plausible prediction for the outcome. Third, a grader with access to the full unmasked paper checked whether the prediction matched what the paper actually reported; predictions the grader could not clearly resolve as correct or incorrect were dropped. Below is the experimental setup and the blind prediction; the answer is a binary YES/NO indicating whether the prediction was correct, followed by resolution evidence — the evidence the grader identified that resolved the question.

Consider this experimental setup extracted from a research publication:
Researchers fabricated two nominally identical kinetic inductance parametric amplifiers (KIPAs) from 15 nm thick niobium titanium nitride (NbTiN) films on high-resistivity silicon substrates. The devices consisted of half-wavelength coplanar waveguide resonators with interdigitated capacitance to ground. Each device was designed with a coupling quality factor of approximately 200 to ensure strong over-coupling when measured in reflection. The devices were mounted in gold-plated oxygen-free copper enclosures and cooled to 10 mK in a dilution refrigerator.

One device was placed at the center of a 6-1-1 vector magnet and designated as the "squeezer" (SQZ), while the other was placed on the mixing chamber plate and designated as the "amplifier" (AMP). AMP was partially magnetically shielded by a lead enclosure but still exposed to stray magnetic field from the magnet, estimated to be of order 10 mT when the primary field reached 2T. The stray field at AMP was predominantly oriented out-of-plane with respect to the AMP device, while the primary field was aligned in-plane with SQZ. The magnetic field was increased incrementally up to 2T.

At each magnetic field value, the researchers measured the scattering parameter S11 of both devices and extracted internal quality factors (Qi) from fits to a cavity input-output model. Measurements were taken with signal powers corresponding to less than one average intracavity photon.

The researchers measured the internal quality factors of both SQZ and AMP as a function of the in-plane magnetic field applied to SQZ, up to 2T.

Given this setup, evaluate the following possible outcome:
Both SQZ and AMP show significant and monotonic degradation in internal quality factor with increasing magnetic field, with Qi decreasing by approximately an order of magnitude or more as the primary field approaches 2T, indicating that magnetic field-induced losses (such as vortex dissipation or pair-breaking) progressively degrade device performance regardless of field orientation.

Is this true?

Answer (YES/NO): NO